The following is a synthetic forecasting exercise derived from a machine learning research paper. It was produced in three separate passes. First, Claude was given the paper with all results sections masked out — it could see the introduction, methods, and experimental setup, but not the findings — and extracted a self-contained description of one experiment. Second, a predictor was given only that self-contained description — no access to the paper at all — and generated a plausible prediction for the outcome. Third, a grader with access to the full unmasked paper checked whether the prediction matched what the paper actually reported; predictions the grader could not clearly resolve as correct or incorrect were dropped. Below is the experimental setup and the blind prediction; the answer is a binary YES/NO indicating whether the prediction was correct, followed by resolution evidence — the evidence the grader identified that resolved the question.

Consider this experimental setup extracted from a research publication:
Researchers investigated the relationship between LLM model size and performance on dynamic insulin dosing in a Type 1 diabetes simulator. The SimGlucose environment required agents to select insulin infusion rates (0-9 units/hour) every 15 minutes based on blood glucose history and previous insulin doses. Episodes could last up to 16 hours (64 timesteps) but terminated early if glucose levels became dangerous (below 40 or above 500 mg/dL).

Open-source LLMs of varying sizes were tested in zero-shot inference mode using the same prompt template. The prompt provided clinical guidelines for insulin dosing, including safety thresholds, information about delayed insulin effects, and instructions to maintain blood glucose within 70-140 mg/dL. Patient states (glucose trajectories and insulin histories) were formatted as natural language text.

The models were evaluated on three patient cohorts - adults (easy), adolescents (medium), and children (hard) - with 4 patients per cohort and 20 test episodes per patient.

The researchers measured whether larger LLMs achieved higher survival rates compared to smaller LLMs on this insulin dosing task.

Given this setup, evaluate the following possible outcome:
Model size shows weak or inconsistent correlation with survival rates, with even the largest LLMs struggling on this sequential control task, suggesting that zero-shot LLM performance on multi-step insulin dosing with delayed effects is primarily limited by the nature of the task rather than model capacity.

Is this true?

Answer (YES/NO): NO